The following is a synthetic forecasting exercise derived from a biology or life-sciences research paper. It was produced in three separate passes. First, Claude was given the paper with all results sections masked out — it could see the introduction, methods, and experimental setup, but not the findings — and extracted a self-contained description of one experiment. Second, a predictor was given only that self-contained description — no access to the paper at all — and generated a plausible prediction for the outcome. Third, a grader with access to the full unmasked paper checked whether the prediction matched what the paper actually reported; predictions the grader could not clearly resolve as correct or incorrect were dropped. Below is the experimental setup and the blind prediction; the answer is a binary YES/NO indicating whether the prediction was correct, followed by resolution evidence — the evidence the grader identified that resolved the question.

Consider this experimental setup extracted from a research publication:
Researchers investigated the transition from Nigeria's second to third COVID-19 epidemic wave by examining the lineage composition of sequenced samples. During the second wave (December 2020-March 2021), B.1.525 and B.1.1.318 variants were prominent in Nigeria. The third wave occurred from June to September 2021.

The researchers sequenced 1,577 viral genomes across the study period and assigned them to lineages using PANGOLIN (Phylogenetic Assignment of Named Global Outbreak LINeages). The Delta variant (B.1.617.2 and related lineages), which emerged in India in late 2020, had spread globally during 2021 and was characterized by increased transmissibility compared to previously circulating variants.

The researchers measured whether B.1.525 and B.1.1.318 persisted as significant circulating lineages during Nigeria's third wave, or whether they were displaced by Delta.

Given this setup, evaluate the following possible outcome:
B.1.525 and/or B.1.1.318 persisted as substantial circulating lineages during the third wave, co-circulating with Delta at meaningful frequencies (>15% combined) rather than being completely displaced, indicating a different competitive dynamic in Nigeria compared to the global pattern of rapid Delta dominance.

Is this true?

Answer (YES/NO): NO